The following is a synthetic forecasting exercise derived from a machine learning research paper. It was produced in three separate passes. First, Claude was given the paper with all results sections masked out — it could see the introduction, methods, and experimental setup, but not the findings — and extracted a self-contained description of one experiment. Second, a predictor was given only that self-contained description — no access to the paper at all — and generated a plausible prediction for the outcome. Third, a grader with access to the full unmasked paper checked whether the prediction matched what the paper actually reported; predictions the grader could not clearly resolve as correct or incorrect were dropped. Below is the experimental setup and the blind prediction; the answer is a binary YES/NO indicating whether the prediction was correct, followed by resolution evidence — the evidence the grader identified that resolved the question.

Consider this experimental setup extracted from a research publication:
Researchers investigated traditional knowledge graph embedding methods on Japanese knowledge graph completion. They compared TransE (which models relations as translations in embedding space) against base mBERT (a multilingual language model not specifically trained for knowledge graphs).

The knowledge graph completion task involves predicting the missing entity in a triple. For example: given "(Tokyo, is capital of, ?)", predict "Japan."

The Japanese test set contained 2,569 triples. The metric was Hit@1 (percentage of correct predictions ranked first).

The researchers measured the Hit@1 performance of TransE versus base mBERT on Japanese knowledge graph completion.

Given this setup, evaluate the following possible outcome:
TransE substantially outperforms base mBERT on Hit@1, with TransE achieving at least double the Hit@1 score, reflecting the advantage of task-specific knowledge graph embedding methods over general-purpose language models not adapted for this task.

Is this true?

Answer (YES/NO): YES